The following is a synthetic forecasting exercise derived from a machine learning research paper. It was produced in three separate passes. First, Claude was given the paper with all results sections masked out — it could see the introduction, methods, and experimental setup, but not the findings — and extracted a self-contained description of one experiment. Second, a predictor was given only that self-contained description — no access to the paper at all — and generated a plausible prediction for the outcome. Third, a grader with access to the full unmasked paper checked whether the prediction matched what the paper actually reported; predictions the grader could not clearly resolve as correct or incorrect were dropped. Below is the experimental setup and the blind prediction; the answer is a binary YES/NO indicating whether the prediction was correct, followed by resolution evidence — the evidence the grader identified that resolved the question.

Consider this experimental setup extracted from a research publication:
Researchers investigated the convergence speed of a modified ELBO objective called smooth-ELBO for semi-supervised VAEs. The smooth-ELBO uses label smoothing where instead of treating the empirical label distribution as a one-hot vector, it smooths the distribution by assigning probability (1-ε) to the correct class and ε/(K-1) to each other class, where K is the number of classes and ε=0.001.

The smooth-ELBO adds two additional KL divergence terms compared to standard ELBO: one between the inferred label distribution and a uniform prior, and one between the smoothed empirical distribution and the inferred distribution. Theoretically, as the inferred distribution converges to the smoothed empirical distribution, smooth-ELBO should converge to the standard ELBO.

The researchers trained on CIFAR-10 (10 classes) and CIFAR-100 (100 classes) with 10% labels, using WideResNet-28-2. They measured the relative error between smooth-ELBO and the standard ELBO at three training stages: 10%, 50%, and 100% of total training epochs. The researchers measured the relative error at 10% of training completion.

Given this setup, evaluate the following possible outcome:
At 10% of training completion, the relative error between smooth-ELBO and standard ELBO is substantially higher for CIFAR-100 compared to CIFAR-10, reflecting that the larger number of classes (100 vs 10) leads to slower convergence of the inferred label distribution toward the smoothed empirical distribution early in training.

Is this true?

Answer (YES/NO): YES